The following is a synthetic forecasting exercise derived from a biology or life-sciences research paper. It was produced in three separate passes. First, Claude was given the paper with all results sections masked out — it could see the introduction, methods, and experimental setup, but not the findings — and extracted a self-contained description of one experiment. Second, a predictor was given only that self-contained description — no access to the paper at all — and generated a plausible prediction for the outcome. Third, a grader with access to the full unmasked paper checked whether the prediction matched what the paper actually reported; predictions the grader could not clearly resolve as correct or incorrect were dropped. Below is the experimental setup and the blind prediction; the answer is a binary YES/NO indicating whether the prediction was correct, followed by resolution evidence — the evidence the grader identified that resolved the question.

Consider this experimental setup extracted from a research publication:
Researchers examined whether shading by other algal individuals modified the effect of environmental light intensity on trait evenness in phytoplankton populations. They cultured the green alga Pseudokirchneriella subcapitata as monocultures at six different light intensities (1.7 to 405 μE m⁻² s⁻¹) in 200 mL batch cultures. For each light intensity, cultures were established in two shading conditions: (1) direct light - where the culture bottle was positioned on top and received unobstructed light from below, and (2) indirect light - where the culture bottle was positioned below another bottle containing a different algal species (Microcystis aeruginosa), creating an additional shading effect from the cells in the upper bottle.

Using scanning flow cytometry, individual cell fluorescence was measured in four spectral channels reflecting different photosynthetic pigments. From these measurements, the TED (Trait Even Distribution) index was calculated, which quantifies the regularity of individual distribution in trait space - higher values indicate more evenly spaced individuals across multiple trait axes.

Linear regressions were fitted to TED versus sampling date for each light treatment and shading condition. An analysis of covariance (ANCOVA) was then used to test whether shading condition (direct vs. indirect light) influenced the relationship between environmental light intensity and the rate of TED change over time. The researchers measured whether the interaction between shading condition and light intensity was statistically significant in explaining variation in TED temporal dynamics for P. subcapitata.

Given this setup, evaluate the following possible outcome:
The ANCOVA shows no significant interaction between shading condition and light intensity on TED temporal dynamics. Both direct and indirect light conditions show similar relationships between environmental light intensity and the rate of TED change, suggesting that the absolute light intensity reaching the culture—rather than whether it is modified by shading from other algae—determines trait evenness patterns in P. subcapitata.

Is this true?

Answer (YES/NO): YES